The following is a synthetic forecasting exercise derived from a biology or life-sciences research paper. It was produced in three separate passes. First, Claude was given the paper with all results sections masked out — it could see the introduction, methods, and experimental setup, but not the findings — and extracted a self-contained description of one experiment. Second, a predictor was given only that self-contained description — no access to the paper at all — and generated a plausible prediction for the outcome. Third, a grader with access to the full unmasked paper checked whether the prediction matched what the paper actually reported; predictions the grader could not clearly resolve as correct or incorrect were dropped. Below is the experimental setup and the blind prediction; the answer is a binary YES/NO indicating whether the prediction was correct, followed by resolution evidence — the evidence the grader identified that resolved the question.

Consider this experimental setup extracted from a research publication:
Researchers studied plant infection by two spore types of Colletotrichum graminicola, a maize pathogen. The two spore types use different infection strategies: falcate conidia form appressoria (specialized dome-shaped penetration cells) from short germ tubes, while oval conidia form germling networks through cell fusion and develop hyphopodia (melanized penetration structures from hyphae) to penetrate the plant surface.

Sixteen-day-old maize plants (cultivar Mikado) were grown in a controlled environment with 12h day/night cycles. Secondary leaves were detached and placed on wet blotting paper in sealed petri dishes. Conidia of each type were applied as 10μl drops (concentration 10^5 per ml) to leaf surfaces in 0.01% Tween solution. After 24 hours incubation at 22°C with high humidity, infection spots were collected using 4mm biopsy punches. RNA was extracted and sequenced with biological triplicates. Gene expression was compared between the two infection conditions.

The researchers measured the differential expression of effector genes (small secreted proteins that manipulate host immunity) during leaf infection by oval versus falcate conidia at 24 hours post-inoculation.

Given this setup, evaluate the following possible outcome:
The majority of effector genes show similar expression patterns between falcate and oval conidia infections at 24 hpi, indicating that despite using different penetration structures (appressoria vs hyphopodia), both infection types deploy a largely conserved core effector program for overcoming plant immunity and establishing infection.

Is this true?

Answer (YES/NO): NO